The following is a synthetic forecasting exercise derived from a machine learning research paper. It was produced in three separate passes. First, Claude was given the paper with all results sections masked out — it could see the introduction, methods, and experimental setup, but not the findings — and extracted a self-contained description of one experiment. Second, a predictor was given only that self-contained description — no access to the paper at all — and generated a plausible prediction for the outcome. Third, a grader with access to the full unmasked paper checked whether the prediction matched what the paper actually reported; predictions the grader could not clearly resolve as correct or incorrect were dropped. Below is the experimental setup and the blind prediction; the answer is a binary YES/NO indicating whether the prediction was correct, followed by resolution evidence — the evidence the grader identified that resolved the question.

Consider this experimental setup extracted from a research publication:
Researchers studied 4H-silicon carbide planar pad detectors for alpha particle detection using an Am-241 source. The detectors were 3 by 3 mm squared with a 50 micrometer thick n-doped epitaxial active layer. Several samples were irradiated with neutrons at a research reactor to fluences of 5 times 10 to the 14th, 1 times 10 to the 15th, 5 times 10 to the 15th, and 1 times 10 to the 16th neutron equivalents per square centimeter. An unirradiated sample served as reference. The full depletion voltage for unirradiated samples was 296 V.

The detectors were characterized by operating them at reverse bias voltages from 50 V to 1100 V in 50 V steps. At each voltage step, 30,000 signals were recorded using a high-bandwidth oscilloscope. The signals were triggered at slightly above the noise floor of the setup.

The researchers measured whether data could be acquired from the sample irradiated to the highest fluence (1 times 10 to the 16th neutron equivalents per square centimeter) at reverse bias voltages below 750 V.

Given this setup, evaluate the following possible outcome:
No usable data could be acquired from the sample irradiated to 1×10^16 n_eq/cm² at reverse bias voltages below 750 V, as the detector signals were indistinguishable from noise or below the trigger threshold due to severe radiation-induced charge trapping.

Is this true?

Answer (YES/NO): YES